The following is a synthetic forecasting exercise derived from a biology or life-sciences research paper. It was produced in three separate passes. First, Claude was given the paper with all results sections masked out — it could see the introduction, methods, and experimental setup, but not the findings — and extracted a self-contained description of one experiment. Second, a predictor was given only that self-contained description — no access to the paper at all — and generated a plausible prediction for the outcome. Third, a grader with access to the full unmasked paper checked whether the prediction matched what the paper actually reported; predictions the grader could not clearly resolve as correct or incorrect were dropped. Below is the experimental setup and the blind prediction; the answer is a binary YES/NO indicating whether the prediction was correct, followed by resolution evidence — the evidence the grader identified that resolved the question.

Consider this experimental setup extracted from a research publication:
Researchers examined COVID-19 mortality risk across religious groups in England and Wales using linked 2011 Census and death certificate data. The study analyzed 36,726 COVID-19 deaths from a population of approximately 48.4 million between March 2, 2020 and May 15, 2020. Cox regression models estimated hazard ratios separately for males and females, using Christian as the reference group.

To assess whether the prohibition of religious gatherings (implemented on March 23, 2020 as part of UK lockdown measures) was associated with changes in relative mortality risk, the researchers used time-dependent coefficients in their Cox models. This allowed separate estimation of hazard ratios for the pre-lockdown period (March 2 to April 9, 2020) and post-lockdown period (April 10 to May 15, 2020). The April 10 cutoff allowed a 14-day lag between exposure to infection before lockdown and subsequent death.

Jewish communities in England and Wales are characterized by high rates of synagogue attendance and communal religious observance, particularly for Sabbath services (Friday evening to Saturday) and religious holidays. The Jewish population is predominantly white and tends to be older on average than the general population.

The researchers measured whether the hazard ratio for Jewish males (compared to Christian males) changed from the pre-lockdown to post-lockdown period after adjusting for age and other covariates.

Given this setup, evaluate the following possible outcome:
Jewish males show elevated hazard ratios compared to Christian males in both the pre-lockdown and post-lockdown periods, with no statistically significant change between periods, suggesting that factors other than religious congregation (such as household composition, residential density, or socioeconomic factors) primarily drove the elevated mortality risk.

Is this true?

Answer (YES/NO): NO